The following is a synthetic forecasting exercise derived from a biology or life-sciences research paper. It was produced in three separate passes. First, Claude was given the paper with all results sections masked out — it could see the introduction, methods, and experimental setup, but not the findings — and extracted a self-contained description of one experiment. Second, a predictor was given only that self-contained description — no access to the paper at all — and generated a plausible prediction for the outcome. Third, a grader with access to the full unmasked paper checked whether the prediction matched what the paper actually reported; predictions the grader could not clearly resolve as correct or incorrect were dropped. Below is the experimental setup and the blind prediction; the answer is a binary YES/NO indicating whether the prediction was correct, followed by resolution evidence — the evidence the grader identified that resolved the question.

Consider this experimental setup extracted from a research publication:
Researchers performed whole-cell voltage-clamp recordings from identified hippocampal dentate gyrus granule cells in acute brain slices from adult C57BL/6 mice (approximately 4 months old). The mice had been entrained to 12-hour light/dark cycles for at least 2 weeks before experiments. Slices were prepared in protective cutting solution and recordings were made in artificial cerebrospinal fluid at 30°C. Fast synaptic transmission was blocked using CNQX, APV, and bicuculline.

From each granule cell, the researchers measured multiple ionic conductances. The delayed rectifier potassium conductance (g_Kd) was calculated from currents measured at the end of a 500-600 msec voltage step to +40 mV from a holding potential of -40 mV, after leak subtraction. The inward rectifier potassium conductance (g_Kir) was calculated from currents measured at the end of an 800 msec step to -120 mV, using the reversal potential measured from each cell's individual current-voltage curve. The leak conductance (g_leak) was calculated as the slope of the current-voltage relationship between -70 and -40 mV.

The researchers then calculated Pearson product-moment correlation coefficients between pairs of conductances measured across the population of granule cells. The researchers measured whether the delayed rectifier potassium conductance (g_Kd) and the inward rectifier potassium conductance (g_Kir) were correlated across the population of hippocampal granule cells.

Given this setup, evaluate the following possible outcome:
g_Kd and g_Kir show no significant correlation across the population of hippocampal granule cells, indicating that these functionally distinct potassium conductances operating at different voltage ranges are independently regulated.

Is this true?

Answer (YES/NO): NO